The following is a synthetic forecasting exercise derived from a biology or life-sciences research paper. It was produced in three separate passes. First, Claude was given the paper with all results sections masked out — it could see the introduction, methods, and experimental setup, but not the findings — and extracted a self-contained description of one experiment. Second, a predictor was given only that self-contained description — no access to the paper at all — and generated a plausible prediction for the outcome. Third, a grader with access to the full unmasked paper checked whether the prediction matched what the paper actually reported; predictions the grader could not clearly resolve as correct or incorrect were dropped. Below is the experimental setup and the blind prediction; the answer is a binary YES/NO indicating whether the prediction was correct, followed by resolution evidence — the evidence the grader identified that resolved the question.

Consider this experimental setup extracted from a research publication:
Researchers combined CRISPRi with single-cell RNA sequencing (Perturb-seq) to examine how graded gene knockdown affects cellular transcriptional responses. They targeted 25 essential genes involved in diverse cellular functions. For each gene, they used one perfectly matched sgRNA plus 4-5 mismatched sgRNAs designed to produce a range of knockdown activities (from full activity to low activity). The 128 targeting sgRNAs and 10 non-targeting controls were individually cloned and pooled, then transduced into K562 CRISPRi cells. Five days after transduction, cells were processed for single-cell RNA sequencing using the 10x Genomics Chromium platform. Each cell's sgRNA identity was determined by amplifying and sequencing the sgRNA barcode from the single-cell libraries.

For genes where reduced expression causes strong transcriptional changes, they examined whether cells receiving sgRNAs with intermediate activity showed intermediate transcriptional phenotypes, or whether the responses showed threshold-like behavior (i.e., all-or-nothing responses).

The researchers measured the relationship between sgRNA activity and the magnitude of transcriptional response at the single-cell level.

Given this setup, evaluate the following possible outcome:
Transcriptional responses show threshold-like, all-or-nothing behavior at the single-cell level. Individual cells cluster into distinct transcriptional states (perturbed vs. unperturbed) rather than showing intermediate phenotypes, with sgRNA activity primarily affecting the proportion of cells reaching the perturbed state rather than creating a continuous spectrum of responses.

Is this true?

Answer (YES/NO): NO